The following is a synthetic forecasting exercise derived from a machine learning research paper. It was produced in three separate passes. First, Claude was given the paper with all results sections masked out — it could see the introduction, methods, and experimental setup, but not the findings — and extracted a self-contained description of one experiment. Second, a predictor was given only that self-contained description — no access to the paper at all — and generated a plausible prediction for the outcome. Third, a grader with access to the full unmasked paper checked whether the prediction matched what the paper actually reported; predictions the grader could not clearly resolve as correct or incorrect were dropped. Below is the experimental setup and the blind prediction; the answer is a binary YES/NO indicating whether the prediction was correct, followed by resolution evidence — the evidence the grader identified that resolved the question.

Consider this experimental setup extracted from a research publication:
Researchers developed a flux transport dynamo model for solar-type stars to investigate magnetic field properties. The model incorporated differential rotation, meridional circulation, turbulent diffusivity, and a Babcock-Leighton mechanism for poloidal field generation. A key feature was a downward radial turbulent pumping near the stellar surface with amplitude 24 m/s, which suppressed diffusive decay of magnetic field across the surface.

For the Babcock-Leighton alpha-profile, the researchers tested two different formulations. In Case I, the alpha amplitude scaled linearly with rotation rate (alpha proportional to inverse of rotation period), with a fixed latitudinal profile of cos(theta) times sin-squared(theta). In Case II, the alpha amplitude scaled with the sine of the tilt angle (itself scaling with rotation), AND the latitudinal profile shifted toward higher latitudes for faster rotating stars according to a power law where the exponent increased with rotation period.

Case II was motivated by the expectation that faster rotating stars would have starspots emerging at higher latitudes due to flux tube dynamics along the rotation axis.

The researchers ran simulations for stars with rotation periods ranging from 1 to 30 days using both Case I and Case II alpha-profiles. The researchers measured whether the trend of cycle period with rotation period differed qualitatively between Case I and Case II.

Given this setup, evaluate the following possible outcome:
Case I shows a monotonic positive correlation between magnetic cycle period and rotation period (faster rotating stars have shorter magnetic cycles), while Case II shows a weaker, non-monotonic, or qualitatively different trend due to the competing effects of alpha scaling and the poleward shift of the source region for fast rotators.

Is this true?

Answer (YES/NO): NO